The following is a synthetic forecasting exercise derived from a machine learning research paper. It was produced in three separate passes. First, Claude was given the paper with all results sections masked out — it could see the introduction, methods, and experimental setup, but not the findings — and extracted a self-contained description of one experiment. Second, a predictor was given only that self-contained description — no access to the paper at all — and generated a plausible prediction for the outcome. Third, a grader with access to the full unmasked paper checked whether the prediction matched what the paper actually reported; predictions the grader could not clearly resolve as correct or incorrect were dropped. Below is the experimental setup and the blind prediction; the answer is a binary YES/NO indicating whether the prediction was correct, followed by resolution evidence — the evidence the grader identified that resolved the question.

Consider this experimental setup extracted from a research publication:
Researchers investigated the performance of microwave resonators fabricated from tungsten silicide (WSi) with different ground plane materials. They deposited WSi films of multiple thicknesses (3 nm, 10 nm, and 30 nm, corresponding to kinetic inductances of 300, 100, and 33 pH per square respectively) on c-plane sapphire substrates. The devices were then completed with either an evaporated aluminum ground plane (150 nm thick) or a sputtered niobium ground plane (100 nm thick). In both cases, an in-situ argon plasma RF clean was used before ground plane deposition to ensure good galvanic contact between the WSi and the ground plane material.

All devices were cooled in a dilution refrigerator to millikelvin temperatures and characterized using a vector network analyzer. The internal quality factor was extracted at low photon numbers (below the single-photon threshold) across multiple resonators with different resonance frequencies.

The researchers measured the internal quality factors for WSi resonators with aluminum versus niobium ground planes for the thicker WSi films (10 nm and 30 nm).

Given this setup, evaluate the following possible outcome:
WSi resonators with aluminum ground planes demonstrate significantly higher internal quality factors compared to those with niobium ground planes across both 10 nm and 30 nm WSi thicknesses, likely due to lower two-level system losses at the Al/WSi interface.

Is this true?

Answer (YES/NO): NO